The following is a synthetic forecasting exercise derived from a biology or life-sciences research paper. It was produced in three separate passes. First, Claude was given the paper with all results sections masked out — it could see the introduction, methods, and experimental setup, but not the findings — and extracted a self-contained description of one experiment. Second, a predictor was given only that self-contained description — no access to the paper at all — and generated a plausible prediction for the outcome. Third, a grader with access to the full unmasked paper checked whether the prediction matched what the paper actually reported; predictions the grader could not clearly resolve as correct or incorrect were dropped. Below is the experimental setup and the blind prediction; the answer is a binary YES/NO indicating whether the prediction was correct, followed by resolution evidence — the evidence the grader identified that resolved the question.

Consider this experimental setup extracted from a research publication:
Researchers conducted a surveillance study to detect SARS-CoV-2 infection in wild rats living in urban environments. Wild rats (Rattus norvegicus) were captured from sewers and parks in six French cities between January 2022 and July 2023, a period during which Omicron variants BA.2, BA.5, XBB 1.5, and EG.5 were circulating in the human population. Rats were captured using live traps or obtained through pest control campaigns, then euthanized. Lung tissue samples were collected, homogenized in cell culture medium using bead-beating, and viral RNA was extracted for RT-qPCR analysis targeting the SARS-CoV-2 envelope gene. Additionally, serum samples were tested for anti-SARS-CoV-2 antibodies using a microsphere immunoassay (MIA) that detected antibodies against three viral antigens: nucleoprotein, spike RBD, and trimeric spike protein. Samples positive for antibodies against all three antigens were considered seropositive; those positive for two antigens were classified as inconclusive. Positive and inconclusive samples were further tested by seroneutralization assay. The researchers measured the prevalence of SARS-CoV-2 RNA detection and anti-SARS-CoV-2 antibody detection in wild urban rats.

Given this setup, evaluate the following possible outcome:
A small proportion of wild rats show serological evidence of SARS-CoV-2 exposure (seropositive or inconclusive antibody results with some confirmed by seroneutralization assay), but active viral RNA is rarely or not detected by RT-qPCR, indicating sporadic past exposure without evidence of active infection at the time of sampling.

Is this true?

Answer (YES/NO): NO